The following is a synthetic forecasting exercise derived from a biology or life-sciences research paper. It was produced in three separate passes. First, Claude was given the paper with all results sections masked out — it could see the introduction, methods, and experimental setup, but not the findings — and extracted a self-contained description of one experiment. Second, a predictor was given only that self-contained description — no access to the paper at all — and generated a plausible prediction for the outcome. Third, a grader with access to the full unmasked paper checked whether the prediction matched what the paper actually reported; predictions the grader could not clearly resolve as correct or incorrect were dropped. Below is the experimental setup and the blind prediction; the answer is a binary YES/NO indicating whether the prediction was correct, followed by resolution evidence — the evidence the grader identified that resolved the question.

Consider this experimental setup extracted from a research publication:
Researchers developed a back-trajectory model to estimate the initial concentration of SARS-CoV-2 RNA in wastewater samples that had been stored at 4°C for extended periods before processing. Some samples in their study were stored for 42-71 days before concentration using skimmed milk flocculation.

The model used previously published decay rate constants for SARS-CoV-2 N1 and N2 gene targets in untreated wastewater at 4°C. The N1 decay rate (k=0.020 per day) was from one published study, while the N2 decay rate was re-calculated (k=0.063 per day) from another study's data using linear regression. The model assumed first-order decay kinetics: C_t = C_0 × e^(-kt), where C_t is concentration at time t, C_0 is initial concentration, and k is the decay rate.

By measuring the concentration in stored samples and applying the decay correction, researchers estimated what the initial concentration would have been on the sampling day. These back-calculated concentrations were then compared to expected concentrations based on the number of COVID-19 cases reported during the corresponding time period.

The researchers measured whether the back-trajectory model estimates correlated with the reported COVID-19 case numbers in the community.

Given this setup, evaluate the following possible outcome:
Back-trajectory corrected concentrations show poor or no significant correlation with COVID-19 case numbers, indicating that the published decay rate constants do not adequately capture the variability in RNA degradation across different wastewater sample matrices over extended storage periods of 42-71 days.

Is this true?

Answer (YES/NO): NO